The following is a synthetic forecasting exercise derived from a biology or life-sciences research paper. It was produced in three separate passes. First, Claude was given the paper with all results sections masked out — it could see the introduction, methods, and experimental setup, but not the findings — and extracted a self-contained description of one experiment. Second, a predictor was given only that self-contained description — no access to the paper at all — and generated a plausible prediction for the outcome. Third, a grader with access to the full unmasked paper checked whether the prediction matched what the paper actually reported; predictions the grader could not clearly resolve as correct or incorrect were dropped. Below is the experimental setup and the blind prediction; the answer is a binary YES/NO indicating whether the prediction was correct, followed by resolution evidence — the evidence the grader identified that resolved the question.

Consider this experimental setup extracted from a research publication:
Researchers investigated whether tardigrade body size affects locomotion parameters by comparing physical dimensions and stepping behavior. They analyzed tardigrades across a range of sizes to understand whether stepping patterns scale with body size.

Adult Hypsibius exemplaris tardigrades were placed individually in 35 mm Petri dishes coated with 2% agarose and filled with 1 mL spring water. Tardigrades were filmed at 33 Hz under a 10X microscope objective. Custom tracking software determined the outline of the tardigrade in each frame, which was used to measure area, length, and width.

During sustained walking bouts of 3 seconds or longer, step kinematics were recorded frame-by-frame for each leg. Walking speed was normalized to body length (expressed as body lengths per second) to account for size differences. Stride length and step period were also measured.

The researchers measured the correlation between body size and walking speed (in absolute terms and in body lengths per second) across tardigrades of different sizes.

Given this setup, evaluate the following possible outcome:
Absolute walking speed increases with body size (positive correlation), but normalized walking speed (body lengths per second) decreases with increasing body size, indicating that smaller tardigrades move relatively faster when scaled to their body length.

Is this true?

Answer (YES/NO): NO